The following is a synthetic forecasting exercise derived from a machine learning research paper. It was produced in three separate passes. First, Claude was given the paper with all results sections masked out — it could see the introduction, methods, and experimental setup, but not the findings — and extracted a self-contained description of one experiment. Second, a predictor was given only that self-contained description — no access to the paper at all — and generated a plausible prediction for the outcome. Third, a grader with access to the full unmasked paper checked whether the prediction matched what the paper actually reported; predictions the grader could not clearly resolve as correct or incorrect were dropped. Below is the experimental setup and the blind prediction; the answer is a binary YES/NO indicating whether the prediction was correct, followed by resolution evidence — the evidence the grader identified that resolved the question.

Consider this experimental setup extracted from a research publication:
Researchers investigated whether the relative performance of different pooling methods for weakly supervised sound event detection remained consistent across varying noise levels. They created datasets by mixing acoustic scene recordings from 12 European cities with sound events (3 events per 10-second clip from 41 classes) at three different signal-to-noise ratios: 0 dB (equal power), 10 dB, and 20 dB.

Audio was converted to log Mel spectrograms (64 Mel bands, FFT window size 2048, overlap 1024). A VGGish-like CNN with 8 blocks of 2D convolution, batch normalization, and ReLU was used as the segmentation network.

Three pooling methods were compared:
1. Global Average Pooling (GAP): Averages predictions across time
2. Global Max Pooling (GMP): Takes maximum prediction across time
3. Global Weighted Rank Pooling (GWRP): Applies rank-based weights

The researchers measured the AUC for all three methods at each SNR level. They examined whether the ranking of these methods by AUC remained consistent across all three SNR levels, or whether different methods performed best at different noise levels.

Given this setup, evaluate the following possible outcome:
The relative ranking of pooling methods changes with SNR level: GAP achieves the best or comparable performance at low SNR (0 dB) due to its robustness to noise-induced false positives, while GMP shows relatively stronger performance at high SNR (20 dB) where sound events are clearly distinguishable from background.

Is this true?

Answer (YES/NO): NO